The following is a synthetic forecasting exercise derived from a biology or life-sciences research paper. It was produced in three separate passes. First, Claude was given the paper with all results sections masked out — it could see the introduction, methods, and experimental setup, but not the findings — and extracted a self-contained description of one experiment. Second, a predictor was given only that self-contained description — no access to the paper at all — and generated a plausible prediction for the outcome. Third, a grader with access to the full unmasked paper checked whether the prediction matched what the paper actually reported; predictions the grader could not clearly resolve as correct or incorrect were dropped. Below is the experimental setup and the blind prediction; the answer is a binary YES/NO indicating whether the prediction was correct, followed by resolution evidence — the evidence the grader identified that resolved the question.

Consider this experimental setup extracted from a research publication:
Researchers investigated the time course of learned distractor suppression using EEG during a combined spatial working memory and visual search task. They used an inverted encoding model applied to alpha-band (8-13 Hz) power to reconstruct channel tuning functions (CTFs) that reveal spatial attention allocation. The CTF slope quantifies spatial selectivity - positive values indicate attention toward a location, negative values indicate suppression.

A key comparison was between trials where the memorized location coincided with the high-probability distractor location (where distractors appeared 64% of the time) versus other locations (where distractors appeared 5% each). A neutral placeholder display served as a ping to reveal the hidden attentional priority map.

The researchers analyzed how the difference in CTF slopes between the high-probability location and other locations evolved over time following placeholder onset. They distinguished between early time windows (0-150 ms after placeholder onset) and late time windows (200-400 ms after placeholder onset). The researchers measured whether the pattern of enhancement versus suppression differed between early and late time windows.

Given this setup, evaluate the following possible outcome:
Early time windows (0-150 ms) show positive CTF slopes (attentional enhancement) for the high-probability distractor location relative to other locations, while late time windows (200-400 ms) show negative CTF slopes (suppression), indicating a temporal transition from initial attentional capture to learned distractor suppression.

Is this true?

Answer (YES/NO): NO